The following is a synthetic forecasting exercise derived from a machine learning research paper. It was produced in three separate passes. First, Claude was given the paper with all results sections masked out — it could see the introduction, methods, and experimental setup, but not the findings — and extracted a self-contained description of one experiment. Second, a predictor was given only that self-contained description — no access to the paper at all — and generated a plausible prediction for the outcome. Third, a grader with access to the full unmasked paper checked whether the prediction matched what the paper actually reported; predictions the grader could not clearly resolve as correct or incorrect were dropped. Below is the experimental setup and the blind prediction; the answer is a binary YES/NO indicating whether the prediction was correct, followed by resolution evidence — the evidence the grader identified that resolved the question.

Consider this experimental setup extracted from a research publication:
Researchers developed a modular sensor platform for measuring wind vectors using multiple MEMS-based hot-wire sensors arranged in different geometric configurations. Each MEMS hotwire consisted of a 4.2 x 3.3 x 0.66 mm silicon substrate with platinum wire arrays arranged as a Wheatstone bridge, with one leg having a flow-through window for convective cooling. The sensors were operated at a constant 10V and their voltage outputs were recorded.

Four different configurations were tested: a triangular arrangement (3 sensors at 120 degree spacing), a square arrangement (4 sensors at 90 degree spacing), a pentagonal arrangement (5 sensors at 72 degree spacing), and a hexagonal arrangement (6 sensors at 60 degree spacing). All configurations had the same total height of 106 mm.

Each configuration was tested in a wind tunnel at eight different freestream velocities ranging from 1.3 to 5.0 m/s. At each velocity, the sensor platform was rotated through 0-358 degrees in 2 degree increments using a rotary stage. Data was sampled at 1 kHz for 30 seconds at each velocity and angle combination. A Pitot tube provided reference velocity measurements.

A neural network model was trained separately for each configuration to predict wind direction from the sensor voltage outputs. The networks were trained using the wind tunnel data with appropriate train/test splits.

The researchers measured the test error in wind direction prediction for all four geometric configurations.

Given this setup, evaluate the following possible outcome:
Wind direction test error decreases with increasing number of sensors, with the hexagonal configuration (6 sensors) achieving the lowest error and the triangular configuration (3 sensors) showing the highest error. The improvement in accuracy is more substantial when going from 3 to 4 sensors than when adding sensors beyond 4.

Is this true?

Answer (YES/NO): NO